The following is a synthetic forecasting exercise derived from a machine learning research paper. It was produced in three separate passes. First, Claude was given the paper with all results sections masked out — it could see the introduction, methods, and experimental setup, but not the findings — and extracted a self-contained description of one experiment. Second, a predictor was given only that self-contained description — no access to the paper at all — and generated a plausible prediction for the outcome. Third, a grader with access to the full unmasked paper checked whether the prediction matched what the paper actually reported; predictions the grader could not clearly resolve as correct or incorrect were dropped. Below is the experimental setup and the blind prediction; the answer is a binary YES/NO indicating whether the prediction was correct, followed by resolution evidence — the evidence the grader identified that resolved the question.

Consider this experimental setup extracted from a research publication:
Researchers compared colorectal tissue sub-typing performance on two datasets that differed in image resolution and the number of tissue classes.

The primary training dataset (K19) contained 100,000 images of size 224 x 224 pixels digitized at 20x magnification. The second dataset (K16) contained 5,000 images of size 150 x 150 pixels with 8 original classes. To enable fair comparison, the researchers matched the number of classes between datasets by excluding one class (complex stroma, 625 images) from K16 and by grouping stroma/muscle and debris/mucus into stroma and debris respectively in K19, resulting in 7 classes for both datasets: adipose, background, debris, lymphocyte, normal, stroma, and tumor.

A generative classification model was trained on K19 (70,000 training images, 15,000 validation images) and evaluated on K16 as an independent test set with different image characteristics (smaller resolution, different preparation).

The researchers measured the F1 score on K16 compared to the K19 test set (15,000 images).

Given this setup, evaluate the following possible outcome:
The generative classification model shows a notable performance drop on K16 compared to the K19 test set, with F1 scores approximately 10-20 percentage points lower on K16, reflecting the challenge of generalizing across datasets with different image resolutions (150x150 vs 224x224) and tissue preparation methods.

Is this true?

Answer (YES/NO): YES